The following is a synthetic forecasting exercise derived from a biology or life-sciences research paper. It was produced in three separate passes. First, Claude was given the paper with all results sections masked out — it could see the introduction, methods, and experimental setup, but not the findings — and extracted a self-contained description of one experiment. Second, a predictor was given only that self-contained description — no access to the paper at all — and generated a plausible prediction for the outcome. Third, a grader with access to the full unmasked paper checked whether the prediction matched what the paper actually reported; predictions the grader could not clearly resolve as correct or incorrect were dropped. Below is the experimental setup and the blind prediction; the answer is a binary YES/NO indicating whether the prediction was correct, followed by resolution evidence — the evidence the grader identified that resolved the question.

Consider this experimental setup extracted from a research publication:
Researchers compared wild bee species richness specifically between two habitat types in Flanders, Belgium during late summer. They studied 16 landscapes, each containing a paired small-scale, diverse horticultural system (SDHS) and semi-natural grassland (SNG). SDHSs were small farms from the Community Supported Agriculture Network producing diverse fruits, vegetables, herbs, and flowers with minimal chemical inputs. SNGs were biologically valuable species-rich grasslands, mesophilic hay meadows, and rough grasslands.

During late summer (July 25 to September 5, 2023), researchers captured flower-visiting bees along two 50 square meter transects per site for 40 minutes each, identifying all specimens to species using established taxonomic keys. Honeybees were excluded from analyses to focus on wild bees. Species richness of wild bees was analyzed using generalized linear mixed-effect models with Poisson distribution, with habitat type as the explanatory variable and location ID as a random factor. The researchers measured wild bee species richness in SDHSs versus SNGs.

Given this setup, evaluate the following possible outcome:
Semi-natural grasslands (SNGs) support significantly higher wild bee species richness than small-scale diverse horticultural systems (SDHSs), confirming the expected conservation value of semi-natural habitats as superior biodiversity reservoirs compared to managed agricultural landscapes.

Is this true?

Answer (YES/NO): NO